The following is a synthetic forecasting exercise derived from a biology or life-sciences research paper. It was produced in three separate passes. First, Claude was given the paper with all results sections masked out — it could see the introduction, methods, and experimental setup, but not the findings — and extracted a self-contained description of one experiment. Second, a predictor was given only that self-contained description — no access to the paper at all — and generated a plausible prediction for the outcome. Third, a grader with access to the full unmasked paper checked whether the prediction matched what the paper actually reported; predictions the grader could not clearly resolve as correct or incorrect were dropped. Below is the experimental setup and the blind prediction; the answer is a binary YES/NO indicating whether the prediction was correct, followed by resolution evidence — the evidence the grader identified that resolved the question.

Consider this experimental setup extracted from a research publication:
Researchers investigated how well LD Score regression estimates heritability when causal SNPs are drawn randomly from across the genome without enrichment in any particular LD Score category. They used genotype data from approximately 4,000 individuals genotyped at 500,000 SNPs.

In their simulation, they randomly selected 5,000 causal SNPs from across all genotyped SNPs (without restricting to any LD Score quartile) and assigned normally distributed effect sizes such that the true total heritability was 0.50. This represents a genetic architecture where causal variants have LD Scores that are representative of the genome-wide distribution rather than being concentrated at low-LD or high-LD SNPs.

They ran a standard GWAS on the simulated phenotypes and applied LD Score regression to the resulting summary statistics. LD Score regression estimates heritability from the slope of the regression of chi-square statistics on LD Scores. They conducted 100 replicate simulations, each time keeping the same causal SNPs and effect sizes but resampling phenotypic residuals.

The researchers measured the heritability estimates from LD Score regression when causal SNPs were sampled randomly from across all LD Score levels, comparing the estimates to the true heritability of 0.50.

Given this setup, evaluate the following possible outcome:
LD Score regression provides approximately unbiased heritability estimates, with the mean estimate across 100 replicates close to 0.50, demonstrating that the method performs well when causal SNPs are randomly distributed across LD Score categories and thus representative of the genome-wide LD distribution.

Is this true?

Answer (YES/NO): YES